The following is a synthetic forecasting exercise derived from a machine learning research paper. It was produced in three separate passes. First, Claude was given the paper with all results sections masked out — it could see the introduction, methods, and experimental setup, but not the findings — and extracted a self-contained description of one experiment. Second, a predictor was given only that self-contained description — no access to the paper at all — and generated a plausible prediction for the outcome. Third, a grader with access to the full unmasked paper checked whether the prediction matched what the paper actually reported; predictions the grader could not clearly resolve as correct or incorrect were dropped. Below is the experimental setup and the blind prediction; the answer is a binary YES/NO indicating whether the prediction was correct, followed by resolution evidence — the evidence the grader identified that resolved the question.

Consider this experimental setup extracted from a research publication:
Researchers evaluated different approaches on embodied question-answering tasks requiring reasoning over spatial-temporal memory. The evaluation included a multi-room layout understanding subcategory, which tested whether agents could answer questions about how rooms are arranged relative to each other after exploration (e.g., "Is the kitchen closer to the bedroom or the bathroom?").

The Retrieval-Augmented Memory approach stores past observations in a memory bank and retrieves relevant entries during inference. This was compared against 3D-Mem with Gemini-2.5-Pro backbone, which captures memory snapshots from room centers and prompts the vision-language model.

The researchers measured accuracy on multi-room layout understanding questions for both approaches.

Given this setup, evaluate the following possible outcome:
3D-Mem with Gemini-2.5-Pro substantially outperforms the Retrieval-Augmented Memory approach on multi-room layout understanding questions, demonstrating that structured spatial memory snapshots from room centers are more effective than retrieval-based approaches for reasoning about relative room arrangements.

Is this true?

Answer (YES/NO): NO